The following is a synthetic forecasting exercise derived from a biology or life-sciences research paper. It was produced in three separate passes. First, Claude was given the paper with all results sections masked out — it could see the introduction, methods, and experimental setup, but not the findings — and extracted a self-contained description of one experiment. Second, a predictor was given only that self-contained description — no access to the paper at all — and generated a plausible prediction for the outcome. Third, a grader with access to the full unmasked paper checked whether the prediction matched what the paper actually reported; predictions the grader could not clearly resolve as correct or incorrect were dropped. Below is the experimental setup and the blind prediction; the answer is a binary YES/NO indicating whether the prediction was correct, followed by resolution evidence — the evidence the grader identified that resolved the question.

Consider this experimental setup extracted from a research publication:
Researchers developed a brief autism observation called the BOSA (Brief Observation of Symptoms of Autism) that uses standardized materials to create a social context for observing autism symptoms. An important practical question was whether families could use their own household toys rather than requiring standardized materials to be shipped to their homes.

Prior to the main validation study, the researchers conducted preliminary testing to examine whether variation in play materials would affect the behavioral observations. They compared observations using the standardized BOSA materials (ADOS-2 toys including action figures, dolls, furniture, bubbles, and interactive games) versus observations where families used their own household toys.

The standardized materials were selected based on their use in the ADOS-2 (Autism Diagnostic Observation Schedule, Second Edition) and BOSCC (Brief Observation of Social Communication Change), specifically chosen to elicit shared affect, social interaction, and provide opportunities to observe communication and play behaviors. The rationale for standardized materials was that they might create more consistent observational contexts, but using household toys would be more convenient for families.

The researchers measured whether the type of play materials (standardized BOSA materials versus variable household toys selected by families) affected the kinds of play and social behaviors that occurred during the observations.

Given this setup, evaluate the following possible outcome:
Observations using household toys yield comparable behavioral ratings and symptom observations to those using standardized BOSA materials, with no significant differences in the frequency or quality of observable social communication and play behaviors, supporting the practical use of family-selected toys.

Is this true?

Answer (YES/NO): NO